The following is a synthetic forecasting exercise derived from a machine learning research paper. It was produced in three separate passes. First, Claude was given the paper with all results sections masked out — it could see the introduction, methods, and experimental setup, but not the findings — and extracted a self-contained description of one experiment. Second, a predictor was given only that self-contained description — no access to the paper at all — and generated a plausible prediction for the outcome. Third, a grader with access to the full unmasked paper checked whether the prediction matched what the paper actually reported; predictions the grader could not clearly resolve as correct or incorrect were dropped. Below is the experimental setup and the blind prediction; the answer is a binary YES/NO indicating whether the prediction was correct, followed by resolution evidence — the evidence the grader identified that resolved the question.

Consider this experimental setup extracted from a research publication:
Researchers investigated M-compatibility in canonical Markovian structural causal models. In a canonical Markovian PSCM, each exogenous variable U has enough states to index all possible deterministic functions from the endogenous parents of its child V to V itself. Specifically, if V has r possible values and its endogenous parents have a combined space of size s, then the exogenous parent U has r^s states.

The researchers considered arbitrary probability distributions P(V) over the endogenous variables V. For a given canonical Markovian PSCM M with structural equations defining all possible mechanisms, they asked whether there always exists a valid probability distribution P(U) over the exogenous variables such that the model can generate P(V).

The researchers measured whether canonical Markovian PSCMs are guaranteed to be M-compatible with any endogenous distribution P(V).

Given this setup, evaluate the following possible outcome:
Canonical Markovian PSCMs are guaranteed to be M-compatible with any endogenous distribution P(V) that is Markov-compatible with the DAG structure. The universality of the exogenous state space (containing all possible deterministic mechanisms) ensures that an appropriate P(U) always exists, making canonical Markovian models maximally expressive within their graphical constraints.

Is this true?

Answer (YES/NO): YES